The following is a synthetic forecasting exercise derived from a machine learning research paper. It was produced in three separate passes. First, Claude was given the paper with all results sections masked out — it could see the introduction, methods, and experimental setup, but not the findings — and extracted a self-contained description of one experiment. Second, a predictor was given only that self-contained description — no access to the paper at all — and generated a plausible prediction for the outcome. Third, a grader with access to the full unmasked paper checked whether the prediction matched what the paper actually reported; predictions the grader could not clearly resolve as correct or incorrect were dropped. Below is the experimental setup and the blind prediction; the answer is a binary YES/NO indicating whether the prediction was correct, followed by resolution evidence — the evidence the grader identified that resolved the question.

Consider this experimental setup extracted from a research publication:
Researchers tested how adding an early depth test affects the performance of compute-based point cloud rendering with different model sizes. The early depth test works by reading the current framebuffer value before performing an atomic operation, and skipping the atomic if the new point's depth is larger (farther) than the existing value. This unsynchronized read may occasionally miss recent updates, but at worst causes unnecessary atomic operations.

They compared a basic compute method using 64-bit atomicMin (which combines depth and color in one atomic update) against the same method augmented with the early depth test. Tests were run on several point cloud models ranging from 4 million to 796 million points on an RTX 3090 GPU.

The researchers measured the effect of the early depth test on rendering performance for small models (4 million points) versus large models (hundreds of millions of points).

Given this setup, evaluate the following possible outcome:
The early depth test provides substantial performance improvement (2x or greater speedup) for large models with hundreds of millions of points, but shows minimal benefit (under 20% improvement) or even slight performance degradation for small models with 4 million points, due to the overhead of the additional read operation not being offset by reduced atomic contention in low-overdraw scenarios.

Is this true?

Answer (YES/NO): NO